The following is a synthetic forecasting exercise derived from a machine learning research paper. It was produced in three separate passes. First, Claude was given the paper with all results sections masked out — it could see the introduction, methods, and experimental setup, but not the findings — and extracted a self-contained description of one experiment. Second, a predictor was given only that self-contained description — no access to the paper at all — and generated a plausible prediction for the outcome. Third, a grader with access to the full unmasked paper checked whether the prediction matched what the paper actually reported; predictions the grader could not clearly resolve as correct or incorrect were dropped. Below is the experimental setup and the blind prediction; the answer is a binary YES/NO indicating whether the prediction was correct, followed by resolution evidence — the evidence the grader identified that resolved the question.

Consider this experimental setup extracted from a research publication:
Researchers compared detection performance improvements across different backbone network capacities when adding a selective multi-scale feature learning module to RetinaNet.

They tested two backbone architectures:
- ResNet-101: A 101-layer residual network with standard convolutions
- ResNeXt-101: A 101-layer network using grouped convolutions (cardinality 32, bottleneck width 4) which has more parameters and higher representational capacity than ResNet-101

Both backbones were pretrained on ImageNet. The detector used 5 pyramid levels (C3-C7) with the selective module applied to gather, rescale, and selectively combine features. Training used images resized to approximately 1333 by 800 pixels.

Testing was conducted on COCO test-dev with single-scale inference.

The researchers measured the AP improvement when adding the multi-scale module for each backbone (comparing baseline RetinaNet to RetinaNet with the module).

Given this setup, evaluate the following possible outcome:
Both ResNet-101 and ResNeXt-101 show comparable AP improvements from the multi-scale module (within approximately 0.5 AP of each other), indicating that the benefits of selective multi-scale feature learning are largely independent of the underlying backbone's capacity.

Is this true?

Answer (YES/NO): YES